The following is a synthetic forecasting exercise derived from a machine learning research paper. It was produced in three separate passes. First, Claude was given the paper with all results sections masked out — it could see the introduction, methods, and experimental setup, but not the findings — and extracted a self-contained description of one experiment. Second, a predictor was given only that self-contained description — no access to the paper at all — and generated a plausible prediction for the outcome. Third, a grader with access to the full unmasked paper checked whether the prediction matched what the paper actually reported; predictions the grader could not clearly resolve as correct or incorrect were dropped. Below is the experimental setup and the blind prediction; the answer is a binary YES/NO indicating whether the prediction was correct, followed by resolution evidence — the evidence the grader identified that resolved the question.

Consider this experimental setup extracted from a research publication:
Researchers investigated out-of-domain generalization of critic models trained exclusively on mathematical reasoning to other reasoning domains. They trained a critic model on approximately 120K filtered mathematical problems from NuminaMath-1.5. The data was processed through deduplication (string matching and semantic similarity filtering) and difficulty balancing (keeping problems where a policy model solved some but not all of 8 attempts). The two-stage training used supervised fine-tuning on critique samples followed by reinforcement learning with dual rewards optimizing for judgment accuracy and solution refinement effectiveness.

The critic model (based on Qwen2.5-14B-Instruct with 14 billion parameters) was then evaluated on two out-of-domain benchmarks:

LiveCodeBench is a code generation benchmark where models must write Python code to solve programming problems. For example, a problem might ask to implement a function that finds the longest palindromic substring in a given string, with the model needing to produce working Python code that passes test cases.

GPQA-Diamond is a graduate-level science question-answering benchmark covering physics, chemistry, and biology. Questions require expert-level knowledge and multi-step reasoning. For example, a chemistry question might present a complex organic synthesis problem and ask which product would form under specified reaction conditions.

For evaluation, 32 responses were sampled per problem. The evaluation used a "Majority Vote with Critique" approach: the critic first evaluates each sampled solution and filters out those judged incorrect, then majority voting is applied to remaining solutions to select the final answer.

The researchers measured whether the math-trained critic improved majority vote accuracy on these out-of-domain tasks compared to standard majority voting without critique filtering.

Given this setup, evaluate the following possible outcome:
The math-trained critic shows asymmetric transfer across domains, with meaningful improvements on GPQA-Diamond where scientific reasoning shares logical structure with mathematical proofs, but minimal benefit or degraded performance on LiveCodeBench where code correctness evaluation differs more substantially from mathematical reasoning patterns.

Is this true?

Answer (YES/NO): NO